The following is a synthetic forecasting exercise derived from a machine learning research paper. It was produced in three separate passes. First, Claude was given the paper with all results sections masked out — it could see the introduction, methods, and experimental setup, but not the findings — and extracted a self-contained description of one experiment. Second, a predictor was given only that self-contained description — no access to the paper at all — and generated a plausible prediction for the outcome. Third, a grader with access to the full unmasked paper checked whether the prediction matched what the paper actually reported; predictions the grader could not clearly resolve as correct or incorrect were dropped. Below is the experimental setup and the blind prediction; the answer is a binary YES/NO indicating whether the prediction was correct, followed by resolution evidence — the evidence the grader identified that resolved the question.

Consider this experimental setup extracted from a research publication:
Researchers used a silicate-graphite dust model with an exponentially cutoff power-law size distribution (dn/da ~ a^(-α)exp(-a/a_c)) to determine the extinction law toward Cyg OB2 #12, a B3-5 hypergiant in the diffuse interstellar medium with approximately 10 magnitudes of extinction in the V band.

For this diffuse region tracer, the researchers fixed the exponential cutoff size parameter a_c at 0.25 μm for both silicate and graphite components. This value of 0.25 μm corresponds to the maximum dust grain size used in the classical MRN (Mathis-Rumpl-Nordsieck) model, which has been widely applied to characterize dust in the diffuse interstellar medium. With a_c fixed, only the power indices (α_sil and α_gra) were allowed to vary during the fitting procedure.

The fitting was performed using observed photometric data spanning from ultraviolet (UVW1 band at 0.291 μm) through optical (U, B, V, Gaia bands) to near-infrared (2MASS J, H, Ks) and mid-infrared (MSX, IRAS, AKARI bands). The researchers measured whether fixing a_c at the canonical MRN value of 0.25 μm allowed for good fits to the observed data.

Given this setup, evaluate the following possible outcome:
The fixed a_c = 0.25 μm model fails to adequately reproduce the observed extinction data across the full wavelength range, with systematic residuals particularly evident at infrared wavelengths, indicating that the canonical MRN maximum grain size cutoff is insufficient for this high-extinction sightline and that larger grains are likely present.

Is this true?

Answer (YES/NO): NO